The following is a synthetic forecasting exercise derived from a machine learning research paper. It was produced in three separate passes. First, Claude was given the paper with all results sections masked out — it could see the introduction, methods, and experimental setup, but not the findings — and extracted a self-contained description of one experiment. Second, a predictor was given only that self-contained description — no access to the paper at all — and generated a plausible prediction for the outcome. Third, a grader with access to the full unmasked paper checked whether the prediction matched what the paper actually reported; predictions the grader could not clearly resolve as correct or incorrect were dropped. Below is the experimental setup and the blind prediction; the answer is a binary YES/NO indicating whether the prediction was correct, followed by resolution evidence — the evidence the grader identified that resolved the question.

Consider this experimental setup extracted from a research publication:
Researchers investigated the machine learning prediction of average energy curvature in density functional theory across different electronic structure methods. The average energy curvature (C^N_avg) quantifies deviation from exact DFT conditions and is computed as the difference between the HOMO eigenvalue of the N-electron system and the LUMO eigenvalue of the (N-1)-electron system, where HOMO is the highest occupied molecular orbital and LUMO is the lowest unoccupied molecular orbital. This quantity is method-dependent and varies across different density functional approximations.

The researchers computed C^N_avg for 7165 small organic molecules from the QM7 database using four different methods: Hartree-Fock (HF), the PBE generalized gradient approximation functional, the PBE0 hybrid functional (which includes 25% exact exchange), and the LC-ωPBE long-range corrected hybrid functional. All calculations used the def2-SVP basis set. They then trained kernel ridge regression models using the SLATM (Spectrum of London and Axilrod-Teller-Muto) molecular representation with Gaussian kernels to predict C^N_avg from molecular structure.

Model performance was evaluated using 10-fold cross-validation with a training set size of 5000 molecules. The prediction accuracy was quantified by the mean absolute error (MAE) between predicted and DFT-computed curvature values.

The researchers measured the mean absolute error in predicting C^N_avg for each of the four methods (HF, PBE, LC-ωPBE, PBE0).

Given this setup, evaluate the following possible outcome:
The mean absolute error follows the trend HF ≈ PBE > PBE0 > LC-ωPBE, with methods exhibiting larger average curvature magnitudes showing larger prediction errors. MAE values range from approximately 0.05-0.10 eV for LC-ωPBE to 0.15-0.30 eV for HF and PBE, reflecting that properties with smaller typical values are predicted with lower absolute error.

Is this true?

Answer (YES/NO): NO